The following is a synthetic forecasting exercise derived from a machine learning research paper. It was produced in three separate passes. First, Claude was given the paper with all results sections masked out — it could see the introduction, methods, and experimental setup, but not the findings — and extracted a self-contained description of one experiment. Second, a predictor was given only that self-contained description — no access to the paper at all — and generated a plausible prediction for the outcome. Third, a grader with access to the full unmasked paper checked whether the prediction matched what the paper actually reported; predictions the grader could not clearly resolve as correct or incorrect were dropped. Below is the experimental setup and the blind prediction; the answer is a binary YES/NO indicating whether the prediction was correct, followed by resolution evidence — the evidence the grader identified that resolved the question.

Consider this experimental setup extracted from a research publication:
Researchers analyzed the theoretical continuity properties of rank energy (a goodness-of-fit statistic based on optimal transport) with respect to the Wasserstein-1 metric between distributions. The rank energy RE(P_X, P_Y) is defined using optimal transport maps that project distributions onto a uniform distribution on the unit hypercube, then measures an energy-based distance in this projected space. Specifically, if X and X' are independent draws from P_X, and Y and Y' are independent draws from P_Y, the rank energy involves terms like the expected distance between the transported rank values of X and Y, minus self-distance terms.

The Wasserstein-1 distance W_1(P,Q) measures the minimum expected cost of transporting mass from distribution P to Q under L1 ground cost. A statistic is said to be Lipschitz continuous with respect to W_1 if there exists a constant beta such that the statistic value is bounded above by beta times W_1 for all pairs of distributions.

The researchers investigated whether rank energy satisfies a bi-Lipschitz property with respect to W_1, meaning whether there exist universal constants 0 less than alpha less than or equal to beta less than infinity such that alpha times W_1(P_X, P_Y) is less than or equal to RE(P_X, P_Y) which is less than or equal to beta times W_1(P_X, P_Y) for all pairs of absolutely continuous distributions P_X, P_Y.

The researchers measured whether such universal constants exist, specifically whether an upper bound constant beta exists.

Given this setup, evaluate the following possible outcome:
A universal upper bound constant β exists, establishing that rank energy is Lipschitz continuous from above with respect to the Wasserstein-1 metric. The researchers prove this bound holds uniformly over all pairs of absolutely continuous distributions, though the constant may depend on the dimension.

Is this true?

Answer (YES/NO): NO